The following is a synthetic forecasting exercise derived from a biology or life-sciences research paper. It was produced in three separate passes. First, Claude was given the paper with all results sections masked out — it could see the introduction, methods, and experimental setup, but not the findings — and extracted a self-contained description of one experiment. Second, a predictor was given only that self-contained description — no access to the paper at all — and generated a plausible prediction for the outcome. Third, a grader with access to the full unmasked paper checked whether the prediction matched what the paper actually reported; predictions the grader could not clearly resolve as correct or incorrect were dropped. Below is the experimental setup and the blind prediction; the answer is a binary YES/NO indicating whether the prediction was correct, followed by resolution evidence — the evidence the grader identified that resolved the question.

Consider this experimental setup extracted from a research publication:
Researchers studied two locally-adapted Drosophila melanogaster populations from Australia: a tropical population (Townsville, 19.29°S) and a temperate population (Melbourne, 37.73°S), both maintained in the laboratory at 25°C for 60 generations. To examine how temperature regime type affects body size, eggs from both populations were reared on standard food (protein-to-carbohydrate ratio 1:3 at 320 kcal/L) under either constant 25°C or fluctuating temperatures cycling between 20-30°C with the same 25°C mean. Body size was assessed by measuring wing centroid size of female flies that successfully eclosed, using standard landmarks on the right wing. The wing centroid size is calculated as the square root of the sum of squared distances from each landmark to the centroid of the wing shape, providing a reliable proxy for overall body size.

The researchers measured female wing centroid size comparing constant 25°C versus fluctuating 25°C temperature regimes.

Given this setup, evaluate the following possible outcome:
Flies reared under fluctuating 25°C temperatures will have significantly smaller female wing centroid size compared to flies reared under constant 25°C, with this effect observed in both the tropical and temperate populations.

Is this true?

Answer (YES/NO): NO